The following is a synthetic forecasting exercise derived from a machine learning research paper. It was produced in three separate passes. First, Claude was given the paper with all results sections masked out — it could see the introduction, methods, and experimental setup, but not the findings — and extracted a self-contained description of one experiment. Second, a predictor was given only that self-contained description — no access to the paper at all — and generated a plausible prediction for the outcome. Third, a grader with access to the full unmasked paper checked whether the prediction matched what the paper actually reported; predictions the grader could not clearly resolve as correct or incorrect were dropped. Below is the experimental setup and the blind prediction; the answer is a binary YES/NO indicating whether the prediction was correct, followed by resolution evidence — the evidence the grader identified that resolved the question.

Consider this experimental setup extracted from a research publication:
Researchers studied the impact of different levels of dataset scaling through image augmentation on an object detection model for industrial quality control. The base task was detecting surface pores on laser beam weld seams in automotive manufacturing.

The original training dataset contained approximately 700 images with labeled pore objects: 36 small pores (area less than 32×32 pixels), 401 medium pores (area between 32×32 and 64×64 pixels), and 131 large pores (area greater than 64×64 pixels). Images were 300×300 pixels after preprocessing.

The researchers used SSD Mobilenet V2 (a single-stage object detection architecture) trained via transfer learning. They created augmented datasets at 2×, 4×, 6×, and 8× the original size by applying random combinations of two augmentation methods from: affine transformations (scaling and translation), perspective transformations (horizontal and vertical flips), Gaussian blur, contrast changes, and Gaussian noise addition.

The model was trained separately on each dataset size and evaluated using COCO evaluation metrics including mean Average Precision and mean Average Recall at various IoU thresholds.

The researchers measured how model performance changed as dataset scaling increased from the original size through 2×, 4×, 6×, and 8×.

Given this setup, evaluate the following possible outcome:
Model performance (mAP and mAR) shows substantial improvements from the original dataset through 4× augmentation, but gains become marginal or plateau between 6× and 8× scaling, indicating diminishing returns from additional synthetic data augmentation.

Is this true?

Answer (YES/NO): NO